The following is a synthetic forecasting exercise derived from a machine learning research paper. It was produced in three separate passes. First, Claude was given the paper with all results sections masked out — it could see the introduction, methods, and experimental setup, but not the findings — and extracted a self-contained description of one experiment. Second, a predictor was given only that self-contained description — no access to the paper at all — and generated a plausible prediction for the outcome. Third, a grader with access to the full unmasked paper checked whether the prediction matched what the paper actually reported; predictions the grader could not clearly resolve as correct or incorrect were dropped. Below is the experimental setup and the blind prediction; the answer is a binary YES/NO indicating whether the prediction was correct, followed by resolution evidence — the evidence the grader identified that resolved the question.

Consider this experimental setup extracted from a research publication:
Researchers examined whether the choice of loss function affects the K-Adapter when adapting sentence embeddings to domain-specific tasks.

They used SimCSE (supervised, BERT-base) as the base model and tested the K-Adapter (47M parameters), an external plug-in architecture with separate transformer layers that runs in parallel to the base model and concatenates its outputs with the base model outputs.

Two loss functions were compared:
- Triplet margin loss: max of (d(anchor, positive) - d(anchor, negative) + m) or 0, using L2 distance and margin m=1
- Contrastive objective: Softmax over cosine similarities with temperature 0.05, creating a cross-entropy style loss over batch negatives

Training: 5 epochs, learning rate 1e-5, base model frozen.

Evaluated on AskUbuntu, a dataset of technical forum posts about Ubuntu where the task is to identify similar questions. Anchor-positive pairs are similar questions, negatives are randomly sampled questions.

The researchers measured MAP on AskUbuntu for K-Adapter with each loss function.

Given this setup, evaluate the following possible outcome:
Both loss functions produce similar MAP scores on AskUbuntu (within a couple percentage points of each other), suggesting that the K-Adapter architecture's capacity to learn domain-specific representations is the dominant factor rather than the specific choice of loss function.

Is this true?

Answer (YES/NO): NO